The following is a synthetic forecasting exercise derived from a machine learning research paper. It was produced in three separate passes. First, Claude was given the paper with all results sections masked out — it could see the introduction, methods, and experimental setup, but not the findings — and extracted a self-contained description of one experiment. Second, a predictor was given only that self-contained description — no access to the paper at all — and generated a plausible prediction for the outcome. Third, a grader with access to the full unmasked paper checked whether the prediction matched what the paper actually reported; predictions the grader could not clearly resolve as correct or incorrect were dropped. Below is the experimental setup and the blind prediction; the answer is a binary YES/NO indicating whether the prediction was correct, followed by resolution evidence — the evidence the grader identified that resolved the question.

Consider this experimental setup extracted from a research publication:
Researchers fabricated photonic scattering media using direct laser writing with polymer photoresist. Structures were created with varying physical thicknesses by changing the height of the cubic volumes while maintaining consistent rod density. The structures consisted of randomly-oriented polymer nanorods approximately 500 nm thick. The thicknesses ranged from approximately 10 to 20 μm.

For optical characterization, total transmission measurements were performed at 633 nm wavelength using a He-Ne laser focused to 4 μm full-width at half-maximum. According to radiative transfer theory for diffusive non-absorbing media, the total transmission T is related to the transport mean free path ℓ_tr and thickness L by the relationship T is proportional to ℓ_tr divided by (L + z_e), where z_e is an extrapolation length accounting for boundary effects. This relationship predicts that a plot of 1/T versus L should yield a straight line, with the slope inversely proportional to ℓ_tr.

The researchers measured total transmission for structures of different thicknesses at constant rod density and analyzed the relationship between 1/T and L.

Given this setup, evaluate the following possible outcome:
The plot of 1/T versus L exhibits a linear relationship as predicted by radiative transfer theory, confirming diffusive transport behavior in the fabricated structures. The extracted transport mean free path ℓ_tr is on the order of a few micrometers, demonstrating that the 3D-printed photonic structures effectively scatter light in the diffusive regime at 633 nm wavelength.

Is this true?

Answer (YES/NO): NO